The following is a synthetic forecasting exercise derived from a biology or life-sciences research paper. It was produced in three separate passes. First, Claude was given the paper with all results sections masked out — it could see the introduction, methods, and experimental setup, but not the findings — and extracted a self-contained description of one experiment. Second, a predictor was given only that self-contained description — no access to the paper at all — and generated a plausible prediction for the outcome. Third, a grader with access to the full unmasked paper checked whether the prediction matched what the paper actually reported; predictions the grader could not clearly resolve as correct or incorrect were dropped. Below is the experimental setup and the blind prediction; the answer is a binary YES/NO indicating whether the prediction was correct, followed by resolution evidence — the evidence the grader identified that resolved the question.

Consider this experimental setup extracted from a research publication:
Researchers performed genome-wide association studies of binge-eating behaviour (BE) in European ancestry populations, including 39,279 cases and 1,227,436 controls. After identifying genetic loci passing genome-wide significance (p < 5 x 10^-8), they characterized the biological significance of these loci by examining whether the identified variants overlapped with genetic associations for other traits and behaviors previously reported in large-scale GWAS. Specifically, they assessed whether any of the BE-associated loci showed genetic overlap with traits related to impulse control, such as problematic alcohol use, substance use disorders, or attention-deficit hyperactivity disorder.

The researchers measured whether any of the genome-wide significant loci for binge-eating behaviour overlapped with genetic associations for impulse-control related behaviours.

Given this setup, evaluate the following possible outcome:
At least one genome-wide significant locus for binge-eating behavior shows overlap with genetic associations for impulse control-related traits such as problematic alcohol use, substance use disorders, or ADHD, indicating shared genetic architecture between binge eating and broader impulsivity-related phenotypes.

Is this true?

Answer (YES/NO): YES